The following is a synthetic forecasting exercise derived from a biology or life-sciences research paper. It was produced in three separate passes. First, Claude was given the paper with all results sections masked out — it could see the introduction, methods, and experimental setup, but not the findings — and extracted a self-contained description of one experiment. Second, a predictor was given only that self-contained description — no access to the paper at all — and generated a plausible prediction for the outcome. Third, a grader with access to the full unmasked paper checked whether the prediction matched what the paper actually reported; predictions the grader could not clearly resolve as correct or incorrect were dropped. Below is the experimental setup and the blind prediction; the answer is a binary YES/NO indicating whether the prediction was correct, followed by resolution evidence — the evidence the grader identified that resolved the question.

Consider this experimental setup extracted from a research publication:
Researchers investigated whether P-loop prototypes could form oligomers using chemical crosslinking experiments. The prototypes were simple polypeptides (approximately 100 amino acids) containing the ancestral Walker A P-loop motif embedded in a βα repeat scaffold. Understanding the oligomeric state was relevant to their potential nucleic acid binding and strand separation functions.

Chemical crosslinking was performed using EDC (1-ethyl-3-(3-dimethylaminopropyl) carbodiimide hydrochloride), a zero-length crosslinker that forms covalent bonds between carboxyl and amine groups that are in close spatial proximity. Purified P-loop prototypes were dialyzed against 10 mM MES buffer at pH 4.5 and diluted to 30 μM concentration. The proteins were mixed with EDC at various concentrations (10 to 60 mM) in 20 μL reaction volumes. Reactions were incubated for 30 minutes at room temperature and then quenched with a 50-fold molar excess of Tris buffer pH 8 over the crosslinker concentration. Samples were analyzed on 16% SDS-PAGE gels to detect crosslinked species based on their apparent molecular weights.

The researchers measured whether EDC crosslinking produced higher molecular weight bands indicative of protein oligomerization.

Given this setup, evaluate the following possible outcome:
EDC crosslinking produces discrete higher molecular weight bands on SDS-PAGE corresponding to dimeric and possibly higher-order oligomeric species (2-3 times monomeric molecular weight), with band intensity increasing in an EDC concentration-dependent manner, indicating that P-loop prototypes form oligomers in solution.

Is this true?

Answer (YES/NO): YES